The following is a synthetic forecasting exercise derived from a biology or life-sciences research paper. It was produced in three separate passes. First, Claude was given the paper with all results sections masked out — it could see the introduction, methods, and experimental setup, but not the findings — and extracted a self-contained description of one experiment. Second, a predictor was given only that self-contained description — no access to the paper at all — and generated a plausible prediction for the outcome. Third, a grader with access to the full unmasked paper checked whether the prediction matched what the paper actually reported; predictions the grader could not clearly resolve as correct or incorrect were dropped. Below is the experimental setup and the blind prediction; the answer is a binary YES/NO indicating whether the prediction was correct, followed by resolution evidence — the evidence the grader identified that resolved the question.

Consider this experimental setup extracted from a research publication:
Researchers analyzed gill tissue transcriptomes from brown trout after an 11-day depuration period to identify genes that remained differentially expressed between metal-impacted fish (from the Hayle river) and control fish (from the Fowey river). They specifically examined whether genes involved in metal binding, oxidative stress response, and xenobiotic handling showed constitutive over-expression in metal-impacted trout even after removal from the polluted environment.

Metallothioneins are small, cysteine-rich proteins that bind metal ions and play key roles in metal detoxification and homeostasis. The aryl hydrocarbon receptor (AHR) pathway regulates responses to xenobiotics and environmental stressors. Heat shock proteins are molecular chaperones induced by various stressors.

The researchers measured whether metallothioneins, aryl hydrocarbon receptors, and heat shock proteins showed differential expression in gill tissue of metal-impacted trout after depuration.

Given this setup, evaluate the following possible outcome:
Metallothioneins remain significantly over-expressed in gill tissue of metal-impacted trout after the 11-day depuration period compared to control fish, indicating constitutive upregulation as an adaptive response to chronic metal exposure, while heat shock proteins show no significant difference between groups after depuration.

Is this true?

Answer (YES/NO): NO